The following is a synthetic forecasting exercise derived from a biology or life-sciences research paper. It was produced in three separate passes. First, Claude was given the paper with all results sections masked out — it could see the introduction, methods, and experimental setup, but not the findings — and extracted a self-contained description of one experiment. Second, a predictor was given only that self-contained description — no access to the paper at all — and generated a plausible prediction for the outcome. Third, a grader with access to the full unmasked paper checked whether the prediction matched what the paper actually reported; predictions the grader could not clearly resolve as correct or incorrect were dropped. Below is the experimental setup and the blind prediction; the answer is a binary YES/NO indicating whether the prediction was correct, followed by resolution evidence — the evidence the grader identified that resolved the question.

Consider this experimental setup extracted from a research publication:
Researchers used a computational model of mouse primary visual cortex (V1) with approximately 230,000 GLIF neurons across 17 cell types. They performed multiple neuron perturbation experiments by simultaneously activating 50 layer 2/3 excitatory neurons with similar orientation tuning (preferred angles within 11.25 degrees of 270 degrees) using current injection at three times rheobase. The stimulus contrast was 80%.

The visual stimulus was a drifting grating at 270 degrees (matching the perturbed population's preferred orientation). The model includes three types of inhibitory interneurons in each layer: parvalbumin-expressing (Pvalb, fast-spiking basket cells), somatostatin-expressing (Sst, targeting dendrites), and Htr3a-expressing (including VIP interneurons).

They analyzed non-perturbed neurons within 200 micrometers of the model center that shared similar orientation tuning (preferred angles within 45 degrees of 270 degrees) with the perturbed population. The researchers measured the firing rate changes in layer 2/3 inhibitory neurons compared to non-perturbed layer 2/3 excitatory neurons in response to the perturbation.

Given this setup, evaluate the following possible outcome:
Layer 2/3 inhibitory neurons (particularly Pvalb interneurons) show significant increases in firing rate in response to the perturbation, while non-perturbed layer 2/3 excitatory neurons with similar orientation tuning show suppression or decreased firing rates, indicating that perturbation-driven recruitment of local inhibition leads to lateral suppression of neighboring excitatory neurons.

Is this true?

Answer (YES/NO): YES